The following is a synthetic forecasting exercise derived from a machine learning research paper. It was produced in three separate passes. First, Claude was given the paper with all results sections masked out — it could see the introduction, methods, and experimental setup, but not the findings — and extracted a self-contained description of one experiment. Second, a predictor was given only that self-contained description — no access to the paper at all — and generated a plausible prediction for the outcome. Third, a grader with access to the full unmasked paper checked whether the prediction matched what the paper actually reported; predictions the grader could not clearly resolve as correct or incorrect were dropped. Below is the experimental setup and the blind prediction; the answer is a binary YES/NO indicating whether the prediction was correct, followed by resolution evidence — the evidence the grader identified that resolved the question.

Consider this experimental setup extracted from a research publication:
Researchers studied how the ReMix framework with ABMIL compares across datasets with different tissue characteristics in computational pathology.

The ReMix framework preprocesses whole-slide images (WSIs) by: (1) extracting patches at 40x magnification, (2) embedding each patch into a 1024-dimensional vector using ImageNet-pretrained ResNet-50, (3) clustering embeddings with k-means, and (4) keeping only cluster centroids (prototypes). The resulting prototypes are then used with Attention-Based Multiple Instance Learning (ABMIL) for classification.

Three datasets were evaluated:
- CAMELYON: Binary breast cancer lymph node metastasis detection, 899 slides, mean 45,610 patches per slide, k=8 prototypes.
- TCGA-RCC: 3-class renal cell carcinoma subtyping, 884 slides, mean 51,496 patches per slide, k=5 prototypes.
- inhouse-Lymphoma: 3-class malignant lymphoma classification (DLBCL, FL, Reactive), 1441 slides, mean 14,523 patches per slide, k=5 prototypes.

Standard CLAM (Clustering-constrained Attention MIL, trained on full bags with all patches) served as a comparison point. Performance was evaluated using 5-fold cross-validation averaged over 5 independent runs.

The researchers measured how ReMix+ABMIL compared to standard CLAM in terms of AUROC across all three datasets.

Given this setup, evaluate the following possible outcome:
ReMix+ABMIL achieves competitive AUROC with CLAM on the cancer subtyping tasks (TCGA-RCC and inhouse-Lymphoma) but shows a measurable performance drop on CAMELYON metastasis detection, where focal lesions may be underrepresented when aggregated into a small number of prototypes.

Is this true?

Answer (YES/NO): YES